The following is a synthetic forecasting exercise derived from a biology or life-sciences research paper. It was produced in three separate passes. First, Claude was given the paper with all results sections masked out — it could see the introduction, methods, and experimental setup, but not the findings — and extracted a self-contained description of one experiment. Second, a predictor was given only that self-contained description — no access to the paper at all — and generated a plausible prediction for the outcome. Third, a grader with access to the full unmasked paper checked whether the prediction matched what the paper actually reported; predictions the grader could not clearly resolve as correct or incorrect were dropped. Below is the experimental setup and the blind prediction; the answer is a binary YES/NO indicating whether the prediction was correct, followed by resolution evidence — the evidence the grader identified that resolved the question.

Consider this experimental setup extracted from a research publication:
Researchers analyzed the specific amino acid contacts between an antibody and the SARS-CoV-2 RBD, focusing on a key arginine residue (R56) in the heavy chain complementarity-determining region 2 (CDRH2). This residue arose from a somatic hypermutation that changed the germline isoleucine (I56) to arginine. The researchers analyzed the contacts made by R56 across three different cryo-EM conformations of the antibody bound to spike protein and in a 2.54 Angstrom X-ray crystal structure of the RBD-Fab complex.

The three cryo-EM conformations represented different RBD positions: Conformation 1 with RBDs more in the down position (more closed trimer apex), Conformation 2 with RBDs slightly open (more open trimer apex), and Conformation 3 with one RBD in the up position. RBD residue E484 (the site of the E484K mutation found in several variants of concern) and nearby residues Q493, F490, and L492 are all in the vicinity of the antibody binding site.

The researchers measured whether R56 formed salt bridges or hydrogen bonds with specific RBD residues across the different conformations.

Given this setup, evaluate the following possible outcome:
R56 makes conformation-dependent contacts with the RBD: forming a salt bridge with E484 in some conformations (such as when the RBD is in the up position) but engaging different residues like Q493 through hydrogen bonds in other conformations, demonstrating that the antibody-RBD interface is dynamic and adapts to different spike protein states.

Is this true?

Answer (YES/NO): NO